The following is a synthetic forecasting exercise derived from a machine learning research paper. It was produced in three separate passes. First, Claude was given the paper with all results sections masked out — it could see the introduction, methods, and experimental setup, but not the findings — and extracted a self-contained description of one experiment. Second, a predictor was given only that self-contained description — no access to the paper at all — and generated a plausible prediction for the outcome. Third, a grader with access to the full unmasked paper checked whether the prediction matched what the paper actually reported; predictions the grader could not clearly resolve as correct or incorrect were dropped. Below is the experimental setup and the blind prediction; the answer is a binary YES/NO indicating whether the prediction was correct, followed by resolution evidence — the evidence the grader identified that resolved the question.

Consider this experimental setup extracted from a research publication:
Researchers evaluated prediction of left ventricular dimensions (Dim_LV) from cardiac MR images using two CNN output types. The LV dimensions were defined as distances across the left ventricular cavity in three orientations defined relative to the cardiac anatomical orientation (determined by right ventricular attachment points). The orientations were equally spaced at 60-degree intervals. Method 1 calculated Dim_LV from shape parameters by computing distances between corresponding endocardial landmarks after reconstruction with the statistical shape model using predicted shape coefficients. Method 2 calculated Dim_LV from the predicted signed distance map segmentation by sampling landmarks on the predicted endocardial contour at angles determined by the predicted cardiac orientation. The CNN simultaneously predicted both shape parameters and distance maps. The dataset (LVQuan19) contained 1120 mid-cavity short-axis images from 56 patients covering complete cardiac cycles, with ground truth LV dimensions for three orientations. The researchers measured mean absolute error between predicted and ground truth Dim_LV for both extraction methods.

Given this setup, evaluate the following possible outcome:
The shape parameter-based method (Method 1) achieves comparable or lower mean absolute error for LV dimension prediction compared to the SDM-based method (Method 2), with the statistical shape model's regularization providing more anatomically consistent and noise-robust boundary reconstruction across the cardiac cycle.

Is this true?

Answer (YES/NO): NO